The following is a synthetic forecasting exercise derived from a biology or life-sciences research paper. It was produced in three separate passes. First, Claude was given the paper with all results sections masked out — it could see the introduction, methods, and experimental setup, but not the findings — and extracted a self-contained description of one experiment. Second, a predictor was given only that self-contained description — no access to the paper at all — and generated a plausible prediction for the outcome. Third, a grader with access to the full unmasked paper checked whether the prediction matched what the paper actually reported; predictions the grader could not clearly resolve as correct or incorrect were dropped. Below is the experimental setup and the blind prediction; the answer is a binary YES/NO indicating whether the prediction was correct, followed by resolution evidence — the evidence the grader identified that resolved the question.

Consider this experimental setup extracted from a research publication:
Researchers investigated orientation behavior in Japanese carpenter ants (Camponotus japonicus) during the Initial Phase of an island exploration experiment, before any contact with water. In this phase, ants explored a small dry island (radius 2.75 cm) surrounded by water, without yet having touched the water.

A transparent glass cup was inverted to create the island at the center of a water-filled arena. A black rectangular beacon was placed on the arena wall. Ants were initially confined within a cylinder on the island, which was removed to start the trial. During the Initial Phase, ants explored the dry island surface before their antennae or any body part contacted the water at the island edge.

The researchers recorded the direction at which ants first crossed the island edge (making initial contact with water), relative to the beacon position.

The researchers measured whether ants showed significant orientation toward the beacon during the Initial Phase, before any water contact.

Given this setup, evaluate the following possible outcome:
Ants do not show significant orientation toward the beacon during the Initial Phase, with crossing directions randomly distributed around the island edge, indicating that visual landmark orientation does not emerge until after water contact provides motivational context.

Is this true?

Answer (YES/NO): YES